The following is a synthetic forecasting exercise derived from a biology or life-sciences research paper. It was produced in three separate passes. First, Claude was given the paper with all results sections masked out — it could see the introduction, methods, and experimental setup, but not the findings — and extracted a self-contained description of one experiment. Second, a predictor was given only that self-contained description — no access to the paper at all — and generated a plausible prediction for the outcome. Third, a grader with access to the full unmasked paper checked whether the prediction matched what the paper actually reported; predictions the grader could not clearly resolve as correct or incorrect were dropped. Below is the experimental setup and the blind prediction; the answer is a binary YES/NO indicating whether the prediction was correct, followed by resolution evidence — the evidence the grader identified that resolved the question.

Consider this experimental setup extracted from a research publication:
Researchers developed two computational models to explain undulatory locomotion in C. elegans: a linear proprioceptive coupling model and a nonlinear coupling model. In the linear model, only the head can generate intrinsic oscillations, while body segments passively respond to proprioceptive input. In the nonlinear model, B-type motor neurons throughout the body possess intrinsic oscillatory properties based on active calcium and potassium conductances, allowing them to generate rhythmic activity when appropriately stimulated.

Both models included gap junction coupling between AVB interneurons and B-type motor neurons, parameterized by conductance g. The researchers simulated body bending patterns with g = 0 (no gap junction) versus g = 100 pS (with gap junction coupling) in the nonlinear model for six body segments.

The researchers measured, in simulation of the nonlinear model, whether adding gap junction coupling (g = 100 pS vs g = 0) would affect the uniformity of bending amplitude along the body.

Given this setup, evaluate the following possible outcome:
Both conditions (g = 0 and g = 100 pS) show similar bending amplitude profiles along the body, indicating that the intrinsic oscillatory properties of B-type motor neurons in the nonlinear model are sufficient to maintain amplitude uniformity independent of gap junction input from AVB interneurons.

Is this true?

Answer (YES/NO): NO